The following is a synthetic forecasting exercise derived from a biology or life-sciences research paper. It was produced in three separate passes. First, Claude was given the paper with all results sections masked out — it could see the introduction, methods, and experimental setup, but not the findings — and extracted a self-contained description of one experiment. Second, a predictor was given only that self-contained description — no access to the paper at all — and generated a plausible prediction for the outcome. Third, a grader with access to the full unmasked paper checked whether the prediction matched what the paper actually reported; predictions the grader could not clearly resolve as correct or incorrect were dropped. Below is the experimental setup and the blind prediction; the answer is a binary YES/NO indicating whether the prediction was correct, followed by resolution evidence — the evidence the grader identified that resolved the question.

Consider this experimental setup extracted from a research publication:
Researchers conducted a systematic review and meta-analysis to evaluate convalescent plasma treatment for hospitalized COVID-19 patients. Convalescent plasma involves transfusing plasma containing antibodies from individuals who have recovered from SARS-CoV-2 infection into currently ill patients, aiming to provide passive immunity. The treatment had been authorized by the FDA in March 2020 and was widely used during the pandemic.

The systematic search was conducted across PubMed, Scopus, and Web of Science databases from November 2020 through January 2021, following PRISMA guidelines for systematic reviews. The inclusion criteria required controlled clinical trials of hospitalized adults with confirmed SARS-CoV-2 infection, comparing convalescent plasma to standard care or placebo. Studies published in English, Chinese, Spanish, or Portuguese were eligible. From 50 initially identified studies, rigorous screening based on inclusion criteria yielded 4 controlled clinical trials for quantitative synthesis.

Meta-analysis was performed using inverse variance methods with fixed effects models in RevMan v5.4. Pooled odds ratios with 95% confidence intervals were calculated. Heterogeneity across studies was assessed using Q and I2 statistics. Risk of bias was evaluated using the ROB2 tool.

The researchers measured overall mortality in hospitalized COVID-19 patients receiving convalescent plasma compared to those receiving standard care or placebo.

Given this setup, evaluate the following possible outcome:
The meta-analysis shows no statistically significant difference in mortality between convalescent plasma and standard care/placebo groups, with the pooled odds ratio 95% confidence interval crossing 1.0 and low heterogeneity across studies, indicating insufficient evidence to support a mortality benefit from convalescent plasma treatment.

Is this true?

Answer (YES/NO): YES